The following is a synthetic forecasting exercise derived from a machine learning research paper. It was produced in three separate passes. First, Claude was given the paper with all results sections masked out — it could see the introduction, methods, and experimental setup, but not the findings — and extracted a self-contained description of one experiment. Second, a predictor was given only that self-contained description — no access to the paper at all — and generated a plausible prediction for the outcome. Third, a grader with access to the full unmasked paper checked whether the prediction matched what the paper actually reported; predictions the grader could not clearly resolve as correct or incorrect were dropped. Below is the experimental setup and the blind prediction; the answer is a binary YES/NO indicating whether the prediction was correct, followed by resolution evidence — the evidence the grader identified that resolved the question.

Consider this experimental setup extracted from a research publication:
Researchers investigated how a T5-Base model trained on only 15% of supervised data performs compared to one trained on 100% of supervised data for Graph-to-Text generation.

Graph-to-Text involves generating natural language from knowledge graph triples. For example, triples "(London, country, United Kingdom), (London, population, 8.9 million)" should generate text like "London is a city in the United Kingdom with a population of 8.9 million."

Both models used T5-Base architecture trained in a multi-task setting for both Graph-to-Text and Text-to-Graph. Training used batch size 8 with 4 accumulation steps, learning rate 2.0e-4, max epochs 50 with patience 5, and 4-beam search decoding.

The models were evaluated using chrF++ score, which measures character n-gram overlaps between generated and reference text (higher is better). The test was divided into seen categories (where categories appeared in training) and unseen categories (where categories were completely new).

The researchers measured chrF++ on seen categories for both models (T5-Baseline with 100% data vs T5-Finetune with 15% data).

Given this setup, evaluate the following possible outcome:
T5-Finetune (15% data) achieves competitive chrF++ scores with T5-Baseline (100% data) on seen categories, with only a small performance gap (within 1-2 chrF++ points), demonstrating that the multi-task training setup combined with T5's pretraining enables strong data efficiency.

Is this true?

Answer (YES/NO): NO